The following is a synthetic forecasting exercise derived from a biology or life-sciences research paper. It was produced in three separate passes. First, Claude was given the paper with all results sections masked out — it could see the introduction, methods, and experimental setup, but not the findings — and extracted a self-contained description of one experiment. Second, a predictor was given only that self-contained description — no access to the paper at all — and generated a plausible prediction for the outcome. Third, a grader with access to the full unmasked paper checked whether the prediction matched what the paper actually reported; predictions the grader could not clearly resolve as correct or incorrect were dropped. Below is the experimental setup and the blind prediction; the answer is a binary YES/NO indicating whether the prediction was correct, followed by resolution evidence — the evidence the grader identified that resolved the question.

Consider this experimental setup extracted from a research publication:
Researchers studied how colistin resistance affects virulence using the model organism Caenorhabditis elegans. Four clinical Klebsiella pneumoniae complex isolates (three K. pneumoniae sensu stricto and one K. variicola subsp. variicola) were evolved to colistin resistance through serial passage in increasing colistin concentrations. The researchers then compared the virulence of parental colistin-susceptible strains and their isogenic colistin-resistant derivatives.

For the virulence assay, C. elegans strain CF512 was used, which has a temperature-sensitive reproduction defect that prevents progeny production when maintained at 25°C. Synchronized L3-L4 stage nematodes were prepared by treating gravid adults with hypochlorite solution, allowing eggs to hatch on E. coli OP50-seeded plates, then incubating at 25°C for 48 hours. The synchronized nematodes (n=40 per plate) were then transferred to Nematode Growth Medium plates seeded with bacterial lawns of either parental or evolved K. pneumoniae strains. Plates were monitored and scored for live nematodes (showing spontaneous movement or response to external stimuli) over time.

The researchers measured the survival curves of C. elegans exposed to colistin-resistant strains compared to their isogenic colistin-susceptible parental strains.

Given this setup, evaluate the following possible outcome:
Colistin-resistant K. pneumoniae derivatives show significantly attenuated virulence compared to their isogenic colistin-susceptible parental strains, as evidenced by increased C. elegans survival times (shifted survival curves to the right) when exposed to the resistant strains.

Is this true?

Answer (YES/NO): NO